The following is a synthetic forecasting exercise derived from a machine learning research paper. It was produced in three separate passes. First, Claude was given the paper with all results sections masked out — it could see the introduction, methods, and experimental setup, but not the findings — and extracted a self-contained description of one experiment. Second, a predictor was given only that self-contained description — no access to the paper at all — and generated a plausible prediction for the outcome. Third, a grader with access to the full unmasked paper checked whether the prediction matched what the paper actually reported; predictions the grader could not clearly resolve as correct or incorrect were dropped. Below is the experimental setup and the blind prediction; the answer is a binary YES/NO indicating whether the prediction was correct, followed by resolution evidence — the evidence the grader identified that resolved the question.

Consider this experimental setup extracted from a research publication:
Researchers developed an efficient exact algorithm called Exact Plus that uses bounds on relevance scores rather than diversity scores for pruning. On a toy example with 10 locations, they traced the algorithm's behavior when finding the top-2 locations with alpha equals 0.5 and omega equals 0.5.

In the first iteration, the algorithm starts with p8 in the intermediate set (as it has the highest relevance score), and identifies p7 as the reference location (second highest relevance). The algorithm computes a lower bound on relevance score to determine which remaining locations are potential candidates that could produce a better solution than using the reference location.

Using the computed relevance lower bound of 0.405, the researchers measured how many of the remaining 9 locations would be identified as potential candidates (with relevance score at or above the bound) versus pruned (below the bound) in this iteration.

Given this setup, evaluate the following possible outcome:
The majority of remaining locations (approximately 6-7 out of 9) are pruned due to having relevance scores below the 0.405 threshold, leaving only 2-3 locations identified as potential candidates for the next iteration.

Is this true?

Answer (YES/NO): NO